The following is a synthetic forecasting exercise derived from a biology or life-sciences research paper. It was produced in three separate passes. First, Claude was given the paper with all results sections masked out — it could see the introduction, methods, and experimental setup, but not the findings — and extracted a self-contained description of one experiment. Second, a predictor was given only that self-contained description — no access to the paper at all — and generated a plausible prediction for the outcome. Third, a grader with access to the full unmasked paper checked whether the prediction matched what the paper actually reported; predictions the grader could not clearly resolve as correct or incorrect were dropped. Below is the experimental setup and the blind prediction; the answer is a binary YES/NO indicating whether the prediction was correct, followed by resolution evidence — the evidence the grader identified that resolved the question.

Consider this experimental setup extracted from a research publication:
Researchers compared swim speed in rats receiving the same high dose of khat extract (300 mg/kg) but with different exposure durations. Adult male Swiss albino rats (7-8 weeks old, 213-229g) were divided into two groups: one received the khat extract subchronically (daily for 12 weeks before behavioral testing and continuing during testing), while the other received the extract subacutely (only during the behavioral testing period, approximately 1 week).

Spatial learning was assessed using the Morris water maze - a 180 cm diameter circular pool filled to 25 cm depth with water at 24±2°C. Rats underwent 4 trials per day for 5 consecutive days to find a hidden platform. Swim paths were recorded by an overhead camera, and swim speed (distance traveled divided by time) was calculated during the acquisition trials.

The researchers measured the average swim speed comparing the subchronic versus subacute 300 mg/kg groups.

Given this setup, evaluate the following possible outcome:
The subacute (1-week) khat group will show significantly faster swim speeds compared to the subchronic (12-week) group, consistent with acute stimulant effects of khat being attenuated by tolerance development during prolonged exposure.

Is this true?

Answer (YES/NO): YES